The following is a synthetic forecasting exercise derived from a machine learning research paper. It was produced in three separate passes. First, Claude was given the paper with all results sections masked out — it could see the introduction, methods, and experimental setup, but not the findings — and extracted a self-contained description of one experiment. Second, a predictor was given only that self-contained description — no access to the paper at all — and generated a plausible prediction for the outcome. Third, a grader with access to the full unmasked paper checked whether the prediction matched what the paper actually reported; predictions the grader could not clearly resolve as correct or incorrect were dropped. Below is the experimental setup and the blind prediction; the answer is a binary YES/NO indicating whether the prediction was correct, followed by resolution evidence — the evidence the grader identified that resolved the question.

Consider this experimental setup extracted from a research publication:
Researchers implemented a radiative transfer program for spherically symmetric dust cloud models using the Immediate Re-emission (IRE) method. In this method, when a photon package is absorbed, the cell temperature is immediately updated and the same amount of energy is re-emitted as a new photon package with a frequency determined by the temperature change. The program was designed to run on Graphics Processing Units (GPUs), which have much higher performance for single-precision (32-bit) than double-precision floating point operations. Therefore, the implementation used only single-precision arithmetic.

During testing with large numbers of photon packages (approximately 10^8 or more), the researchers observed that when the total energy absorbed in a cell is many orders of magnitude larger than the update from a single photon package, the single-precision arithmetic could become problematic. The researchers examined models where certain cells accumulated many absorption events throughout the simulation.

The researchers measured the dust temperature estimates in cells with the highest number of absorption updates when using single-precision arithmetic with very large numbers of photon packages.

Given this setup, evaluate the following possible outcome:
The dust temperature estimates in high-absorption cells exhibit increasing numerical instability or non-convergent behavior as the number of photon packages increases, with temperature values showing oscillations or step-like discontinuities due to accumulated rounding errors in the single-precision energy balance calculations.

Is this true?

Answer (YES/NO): NO